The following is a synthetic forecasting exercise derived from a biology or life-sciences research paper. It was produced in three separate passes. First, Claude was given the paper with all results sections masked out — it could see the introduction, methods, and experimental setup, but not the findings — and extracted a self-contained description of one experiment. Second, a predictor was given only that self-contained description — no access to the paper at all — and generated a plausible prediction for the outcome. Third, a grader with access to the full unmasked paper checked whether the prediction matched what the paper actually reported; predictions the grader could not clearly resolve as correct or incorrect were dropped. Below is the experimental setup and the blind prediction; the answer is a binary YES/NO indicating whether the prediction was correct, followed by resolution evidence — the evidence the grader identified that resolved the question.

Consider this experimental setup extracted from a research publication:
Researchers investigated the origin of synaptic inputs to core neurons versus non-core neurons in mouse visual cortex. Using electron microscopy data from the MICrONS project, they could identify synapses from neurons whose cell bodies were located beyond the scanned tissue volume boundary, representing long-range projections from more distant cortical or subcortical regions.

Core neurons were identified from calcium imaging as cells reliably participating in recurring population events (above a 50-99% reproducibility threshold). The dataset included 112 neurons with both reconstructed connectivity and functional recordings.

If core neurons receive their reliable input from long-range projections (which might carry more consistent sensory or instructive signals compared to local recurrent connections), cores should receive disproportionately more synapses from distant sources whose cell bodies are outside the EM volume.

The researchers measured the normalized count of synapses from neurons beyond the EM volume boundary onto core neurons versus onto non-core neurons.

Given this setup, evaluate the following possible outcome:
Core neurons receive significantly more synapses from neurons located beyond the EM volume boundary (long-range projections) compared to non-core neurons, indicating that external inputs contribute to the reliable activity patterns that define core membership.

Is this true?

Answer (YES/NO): NO